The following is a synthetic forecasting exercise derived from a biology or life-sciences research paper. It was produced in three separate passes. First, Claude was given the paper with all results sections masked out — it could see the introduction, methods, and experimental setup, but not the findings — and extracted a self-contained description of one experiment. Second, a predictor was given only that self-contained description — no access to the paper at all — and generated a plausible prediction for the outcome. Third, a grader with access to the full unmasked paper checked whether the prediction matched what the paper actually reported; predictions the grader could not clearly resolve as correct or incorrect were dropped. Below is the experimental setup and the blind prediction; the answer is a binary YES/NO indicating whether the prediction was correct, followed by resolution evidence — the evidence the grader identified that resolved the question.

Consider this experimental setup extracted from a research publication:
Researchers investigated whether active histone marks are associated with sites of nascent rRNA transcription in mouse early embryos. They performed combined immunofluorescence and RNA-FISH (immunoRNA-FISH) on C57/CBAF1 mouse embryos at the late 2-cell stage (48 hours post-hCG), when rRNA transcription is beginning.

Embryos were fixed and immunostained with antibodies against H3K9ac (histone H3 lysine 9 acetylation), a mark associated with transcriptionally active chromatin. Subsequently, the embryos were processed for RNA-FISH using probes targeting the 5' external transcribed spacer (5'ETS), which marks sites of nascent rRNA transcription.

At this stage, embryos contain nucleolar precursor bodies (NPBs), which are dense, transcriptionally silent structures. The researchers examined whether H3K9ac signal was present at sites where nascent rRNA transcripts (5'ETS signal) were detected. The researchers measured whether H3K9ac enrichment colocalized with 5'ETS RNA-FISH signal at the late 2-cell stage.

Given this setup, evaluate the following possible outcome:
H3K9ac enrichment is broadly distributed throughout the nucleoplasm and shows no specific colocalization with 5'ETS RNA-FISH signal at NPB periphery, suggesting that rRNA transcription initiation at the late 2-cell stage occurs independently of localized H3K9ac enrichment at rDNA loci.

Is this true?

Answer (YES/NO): NO